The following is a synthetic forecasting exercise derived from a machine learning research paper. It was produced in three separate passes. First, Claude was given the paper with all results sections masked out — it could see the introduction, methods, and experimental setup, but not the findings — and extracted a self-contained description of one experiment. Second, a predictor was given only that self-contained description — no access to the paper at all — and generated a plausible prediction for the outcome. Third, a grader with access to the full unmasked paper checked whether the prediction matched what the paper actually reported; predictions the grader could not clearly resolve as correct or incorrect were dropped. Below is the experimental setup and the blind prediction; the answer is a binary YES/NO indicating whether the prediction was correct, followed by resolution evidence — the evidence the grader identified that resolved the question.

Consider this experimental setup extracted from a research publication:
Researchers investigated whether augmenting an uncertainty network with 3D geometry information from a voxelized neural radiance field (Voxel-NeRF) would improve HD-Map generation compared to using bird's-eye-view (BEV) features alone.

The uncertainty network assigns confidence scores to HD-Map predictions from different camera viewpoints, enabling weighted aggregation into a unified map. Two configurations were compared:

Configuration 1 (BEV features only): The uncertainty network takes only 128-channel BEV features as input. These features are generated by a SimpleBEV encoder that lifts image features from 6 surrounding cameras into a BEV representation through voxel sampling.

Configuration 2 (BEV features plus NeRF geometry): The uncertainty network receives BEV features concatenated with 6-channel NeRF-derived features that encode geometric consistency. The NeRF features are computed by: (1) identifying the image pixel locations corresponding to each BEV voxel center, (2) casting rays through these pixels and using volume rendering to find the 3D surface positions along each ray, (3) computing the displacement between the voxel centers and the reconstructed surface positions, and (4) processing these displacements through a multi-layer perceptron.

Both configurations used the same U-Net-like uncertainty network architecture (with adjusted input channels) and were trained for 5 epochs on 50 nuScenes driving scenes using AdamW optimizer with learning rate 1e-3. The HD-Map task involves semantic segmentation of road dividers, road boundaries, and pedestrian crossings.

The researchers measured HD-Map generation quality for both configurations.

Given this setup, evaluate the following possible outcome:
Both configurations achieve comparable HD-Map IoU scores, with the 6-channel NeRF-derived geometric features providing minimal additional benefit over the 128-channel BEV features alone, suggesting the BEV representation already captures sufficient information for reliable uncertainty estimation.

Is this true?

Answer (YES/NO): NO